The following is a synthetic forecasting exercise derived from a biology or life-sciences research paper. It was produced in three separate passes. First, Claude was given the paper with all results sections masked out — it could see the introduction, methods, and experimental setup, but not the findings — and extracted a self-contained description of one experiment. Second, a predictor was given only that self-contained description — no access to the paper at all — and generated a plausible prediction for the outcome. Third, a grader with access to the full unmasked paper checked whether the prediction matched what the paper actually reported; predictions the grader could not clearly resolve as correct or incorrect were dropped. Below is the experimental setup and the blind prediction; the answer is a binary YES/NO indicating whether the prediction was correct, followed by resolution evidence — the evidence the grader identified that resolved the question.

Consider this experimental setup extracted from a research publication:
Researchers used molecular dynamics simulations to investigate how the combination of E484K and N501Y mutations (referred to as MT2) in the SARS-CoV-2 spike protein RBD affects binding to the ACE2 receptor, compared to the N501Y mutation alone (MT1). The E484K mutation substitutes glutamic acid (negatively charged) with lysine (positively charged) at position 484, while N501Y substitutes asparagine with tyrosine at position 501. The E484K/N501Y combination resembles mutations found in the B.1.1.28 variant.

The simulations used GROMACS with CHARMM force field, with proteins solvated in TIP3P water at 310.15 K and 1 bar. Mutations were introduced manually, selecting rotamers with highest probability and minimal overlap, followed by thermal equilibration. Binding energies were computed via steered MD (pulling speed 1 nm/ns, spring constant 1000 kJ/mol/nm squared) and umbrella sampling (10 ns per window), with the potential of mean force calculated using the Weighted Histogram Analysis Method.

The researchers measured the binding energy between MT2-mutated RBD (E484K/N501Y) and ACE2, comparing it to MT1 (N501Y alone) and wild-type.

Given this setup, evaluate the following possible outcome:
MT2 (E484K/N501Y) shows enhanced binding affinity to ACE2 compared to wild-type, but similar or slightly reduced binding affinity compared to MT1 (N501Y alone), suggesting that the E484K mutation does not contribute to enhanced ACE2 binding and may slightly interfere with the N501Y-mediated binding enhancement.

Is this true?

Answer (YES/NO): NO